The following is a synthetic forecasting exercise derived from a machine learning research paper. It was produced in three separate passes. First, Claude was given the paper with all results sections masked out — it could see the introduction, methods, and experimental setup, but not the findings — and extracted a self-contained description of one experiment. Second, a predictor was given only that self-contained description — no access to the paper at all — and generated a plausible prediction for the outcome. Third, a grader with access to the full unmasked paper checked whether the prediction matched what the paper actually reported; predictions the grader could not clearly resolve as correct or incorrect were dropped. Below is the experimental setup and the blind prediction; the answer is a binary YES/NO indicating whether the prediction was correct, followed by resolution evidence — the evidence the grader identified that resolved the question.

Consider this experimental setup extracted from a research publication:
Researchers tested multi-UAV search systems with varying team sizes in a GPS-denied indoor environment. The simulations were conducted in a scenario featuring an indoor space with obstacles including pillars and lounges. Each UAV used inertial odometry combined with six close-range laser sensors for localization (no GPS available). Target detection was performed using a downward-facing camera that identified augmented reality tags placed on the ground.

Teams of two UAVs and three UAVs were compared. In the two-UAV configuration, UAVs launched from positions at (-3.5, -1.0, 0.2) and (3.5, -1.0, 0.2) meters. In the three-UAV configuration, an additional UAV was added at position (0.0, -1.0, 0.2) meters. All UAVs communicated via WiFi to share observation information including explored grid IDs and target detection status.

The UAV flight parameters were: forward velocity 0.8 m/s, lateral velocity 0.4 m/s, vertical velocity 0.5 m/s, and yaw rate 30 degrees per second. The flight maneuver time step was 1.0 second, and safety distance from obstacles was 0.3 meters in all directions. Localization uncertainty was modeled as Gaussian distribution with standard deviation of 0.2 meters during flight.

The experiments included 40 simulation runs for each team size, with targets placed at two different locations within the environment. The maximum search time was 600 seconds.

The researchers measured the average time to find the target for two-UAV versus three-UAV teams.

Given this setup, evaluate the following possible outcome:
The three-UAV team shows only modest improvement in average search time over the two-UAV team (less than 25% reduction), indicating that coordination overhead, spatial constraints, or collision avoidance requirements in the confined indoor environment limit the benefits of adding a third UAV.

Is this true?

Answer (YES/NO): YES